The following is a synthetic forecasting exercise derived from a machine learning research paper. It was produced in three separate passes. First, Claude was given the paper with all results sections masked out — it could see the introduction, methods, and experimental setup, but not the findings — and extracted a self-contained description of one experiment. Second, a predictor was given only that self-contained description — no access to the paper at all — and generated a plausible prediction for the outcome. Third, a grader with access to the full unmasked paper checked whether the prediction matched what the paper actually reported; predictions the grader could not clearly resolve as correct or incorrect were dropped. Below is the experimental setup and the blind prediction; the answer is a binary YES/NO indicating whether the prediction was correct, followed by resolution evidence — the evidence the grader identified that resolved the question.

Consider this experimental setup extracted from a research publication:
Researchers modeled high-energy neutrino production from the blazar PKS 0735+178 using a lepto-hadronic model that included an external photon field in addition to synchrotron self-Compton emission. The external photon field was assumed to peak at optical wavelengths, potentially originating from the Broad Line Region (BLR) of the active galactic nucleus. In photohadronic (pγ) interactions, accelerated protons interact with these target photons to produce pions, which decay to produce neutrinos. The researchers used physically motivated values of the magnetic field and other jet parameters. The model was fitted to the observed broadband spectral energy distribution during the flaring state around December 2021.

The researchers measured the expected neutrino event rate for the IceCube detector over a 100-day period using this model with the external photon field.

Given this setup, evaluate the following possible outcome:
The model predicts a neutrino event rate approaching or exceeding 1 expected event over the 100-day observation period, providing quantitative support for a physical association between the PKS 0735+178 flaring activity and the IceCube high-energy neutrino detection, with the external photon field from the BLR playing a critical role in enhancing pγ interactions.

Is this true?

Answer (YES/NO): NO